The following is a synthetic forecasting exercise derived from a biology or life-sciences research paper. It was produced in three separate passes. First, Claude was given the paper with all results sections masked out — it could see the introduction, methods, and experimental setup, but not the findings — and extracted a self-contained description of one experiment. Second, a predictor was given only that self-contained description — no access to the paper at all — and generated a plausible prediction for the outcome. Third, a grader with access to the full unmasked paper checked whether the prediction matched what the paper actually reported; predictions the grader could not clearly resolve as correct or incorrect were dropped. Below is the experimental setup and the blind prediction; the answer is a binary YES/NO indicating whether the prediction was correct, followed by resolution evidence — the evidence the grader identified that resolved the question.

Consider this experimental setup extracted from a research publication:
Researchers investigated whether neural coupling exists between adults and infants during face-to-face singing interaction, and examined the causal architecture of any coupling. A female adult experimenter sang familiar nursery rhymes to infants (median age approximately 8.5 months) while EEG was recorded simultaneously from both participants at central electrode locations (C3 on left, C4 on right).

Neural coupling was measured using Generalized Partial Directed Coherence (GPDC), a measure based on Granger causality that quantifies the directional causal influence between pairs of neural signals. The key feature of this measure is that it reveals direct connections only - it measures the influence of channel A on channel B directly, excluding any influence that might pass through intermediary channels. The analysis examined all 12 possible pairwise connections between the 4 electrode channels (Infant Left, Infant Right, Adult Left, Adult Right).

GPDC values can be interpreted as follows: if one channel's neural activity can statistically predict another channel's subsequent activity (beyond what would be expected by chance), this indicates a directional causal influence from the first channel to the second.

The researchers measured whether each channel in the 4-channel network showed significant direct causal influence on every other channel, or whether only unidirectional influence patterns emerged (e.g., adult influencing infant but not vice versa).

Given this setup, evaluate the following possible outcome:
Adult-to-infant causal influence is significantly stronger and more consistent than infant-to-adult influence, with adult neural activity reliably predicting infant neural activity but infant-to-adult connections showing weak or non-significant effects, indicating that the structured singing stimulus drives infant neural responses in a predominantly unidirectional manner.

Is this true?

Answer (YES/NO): NO